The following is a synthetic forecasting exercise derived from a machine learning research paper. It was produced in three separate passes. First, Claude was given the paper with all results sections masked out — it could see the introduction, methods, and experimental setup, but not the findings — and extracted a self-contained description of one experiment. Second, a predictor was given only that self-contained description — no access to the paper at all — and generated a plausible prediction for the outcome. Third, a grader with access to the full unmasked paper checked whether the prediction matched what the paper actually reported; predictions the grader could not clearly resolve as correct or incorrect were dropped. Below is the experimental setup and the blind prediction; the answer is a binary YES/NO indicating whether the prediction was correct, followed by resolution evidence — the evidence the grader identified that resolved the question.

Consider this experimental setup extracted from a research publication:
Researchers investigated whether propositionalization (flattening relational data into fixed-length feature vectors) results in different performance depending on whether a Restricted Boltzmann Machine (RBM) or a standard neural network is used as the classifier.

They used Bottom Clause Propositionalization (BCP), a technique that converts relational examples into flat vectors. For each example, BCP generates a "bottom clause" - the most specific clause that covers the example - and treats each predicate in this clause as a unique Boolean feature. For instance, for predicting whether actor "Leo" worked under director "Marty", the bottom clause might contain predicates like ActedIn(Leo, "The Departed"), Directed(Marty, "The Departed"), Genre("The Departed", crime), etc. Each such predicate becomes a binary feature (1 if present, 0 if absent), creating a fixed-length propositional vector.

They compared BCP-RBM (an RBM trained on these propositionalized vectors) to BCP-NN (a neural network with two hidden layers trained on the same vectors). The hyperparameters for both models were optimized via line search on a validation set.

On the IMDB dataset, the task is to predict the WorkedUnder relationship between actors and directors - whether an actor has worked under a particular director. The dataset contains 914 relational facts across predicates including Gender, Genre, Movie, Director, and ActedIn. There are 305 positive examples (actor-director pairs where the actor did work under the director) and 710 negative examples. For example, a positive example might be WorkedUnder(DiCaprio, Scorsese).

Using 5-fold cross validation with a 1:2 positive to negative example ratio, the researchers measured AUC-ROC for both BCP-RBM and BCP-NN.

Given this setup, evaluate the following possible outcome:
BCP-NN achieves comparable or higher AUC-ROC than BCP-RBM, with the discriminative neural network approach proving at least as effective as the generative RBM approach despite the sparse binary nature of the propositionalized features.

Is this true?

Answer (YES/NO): NO